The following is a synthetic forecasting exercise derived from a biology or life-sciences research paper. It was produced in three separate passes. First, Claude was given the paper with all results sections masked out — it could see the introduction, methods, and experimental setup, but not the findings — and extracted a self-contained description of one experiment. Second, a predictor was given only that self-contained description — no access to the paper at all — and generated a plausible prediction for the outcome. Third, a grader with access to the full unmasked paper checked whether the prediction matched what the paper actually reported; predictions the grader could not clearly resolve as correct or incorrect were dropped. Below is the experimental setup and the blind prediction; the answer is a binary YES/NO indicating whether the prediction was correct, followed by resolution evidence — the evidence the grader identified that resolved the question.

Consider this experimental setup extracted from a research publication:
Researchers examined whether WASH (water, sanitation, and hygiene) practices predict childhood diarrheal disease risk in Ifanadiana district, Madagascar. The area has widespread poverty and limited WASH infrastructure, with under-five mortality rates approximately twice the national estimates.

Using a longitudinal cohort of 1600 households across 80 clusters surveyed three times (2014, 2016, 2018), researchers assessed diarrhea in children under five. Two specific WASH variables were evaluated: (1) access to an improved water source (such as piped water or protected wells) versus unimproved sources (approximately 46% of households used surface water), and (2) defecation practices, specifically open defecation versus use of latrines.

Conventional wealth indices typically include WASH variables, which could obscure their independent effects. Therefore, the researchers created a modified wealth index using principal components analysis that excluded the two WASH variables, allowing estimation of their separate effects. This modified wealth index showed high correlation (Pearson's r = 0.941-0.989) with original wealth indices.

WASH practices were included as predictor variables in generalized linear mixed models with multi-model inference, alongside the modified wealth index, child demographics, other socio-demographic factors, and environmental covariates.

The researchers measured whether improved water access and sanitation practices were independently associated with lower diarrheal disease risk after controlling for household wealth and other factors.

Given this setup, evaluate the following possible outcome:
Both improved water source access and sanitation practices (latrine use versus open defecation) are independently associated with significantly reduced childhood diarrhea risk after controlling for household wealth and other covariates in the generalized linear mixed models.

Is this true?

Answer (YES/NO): NO